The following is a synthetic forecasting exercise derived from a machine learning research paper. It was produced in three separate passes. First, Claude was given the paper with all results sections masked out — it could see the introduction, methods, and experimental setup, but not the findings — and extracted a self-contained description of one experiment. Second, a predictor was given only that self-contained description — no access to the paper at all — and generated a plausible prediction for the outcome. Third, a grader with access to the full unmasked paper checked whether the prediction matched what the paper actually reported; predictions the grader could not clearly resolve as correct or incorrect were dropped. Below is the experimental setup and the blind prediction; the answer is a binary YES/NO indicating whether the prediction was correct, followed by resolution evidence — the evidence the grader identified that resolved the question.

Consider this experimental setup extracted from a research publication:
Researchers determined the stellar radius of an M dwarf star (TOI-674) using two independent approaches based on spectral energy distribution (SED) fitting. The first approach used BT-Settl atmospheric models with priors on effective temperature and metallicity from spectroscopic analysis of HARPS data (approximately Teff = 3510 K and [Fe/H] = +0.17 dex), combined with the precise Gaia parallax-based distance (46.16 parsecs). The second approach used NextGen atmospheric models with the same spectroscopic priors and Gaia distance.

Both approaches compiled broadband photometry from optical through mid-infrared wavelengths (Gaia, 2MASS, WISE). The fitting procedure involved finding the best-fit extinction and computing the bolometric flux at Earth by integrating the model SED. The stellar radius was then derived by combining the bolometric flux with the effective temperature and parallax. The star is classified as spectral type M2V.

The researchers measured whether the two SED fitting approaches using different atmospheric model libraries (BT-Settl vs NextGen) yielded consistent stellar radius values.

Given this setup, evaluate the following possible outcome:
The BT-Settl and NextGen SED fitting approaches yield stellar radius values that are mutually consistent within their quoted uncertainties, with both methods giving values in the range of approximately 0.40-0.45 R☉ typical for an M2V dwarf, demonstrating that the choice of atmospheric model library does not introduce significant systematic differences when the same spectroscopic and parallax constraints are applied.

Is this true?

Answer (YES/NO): YES